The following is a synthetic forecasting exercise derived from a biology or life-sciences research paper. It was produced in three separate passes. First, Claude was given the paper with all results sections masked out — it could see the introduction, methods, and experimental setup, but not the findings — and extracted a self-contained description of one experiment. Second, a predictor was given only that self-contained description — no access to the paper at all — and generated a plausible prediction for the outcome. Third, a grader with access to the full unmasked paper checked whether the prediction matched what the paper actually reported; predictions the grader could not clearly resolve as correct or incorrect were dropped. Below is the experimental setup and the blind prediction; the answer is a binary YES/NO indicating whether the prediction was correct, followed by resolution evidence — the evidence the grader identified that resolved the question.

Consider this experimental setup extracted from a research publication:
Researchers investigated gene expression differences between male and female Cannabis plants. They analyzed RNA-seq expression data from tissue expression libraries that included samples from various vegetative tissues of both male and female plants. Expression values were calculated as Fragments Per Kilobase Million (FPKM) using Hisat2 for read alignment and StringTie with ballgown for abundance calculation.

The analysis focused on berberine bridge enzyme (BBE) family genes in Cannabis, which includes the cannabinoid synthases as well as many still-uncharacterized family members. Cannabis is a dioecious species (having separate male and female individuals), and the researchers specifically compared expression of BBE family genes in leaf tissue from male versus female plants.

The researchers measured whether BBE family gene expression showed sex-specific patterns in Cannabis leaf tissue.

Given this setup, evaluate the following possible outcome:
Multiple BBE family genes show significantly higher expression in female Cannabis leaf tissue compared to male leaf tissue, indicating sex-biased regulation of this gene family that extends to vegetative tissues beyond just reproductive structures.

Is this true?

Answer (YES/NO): NO